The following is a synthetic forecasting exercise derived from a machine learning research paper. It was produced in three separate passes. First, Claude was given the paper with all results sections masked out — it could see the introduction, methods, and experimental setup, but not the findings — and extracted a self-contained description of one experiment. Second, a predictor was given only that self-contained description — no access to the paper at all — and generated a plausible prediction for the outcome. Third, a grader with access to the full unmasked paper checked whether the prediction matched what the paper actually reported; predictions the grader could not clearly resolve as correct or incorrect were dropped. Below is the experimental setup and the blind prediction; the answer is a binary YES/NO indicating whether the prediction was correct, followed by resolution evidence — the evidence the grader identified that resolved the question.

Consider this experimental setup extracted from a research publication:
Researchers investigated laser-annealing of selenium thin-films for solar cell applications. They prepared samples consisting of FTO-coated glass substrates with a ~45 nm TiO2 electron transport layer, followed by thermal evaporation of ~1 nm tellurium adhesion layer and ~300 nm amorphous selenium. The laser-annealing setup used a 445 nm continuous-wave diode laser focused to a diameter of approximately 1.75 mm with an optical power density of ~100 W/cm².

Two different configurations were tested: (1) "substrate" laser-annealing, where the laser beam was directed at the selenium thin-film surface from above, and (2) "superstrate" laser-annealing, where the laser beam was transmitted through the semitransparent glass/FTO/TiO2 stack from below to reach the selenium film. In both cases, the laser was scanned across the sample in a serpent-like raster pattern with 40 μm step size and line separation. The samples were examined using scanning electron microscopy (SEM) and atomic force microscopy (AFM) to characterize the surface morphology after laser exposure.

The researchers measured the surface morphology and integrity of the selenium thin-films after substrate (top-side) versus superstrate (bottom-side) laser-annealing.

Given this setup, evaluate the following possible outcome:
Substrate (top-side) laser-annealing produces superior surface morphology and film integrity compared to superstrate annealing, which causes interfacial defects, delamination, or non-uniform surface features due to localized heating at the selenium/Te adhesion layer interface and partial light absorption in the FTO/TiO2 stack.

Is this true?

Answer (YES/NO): NO